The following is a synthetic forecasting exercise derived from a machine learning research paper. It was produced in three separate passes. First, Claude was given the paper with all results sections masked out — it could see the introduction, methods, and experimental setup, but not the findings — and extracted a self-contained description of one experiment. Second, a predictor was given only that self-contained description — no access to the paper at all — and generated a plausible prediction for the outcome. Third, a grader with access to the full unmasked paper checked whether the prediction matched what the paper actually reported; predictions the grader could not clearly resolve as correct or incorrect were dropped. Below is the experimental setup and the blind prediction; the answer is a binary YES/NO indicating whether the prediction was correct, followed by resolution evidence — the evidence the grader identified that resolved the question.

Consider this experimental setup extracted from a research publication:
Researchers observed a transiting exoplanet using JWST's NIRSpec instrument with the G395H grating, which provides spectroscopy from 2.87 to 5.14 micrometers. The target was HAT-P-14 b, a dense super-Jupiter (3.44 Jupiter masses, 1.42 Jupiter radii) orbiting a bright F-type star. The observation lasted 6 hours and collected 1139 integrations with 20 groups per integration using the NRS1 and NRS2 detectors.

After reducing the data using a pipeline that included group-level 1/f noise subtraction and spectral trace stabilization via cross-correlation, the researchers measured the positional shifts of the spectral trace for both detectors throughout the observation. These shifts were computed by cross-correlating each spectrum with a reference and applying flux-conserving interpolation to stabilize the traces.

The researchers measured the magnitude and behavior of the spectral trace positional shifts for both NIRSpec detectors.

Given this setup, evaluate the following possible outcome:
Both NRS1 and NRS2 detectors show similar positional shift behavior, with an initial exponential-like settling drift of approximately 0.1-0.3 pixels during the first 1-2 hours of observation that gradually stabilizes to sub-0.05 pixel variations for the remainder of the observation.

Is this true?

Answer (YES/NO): NO